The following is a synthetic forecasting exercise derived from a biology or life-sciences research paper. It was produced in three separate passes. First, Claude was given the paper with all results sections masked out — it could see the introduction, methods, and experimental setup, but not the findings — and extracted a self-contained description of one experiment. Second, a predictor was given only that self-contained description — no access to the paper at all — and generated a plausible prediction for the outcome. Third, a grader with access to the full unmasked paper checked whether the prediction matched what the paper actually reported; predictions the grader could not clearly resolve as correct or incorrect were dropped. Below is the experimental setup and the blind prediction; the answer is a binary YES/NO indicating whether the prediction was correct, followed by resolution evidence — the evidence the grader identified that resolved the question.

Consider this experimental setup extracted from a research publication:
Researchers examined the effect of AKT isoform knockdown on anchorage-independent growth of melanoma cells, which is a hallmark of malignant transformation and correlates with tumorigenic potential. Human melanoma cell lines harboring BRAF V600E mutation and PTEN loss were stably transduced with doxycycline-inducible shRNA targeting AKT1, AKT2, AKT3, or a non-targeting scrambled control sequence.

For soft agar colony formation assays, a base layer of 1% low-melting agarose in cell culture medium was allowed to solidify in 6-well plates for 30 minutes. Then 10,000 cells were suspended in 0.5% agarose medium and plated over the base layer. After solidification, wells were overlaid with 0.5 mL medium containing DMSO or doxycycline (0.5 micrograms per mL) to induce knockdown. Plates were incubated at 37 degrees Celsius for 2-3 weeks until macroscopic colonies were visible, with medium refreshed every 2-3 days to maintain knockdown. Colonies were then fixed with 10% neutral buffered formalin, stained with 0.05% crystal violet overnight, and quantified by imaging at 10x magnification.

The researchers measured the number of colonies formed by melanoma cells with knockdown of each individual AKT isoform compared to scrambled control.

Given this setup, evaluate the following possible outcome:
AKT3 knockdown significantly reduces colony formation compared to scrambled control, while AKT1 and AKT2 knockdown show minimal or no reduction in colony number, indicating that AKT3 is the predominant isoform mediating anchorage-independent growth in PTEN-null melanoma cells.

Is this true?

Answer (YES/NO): NO